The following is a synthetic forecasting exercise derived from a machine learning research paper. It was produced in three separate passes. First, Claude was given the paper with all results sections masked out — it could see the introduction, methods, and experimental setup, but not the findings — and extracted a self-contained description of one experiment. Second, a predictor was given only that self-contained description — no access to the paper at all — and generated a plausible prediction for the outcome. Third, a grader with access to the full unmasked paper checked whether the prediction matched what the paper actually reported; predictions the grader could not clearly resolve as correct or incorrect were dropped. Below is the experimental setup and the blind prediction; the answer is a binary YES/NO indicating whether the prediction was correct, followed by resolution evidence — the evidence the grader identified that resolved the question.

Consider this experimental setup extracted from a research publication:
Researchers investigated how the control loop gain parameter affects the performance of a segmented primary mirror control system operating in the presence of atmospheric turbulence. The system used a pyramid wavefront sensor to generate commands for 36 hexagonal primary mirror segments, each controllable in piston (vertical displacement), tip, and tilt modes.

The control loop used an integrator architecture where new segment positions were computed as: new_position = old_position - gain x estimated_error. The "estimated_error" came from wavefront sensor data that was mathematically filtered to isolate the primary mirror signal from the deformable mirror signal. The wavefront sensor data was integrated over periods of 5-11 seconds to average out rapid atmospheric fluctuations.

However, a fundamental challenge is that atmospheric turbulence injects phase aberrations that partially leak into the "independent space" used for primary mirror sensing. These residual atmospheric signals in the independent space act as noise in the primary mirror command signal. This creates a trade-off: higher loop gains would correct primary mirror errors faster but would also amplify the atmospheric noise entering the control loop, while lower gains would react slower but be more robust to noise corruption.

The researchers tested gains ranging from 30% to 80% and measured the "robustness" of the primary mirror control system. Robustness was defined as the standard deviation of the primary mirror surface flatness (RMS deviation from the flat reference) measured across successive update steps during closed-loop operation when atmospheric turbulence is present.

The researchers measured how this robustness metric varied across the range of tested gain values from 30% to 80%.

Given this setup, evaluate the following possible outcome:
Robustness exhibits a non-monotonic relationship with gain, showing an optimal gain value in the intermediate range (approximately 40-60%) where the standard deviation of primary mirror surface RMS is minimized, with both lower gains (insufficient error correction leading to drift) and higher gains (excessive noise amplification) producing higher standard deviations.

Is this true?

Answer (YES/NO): NO